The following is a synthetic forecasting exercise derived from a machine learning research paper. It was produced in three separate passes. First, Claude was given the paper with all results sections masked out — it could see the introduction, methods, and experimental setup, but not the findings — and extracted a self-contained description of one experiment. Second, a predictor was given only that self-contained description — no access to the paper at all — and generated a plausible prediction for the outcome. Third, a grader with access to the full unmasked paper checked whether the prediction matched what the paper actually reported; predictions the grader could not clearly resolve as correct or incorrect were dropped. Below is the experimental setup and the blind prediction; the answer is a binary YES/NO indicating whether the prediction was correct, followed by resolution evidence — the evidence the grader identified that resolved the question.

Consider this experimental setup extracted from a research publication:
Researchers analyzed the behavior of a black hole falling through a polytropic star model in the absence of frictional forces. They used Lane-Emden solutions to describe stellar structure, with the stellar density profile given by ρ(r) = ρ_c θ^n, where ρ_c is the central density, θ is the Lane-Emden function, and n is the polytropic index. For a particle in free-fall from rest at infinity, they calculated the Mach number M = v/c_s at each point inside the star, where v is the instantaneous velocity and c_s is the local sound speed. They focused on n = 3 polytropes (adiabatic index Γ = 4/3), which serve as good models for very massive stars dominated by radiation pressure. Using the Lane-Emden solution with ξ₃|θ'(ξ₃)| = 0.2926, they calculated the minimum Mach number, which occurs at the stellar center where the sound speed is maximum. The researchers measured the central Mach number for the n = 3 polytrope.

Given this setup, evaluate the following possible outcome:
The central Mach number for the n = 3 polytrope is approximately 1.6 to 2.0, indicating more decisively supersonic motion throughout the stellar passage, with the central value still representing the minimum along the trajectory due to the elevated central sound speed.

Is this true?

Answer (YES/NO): NO